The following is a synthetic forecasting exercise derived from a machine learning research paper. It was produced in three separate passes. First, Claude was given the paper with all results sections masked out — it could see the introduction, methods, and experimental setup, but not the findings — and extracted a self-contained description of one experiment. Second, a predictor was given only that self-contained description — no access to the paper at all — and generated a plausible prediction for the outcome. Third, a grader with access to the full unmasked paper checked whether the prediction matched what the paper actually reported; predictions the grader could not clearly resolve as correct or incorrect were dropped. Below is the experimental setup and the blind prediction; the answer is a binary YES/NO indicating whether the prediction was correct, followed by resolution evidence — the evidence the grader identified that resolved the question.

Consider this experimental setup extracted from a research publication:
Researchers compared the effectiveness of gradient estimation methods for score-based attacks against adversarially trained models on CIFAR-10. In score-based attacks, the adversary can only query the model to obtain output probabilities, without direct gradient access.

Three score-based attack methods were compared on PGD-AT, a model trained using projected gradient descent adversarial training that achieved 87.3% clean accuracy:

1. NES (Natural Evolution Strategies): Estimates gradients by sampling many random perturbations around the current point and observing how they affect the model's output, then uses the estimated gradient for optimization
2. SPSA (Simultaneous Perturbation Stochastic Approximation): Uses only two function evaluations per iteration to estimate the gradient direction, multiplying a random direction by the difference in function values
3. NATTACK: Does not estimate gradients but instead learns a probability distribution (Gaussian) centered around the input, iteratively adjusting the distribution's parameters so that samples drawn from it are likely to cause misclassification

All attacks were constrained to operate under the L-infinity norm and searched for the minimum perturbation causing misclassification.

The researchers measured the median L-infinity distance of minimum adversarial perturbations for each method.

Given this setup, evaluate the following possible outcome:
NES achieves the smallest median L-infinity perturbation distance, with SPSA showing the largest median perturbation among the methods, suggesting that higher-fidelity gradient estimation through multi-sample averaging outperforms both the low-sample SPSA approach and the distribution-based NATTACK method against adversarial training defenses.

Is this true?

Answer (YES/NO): NO